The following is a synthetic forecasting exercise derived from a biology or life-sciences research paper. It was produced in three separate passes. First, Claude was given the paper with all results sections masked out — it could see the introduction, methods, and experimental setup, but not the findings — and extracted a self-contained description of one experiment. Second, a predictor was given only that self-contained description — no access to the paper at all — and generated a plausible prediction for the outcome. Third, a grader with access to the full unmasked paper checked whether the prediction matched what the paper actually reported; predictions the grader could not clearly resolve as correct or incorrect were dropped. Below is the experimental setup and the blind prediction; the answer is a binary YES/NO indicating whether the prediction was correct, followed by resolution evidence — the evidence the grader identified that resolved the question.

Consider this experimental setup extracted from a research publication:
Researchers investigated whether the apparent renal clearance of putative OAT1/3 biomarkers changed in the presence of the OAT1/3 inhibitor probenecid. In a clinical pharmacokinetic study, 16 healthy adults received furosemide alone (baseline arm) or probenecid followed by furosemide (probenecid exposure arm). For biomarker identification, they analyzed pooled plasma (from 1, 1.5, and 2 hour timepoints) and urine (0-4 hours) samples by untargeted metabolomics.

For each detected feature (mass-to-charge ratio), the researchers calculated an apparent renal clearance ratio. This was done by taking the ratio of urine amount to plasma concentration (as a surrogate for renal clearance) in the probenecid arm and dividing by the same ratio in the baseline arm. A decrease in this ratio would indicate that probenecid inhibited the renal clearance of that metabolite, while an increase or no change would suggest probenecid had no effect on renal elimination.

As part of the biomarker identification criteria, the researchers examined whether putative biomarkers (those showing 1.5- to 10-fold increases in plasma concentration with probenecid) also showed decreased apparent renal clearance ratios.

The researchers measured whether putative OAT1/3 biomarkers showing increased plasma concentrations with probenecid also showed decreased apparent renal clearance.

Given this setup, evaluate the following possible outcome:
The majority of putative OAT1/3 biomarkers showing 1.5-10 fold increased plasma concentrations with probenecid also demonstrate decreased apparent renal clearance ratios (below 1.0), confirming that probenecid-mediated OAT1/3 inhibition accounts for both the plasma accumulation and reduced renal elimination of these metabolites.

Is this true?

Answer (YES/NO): NO